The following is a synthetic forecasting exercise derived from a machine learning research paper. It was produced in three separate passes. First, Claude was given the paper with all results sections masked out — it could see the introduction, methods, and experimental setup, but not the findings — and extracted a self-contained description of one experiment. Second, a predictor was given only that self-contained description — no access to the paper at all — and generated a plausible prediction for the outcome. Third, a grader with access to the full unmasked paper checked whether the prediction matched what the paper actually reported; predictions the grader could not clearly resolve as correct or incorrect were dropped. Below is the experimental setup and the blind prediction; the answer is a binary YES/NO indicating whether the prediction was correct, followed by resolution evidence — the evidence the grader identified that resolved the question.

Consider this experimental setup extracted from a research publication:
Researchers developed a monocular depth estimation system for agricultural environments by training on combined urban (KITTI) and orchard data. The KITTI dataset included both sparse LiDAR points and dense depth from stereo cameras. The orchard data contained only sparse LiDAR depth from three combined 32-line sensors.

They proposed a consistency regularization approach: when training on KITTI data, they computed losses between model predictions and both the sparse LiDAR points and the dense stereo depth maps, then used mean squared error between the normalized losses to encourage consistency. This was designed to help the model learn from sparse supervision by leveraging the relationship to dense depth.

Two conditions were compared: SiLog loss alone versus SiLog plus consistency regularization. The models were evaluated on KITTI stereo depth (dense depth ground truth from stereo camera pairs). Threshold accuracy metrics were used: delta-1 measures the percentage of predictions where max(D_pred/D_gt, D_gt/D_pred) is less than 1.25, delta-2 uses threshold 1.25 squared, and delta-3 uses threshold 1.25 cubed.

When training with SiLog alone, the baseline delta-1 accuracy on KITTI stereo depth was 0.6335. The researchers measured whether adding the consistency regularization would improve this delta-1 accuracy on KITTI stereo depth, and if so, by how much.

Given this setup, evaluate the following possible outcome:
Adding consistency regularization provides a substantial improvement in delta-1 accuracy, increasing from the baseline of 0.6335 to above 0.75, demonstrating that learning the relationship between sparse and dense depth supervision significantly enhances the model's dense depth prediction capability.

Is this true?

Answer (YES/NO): YES